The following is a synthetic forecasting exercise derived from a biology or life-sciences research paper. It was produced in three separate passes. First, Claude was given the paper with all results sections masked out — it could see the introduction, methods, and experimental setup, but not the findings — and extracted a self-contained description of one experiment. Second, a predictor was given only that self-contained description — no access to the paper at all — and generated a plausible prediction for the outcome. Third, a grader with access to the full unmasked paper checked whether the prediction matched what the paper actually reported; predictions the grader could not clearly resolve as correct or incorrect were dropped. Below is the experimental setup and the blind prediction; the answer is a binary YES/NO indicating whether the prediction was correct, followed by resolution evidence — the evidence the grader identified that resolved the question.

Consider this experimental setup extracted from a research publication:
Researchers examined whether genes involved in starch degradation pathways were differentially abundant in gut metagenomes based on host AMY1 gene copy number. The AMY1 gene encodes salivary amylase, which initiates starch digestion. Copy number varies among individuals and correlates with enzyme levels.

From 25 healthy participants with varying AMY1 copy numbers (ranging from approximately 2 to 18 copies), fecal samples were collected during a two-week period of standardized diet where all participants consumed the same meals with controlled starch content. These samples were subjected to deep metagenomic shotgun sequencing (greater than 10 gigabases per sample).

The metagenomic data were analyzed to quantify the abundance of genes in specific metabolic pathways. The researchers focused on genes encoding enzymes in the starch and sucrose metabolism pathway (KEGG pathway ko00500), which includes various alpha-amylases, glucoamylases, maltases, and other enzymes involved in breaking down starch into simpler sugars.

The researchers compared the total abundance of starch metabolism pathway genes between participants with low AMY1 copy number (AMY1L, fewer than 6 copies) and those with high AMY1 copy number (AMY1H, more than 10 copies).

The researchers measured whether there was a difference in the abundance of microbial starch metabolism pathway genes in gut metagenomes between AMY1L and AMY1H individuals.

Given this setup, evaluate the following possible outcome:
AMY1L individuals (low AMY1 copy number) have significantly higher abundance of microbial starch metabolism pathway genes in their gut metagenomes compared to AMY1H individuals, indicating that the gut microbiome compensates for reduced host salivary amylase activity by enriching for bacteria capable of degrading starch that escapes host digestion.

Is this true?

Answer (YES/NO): YES